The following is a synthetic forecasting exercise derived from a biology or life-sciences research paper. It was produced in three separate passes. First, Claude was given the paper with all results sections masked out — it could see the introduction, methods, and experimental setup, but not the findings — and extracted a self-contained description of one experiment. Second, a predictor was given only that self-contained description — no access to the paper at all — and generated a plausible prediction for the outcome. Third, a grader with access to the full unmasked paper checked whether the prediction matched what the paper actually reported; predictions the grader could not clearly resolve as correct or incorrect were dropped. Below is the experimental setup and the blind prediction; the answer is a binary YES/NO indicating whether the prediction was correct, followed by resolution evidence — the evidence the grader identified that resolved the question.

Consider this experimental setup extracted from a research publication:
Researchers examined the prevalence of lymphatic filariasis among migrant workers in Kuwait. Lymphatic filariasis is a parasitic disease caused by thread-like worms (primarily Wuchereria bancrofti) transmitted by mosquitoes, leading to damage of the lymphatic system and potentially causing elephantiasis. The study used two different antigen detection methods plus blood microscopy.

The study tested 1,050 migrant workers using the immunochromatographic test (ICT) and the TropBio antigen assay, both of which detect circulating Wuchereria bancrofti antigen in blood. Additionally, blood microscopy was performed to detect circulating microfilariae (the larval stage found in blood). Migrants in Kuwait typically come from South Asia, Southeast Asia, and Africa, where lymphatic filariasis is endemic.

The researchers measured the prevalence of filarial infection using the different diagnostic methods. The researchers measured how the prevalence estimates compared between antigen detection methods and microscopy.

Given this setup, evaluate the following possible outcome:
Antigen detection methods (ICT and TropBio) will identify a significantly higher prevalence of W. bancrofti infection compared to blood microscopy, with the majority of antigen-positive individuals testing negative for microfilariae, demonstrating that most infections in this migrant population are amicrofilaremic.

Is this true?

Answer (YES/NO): YES